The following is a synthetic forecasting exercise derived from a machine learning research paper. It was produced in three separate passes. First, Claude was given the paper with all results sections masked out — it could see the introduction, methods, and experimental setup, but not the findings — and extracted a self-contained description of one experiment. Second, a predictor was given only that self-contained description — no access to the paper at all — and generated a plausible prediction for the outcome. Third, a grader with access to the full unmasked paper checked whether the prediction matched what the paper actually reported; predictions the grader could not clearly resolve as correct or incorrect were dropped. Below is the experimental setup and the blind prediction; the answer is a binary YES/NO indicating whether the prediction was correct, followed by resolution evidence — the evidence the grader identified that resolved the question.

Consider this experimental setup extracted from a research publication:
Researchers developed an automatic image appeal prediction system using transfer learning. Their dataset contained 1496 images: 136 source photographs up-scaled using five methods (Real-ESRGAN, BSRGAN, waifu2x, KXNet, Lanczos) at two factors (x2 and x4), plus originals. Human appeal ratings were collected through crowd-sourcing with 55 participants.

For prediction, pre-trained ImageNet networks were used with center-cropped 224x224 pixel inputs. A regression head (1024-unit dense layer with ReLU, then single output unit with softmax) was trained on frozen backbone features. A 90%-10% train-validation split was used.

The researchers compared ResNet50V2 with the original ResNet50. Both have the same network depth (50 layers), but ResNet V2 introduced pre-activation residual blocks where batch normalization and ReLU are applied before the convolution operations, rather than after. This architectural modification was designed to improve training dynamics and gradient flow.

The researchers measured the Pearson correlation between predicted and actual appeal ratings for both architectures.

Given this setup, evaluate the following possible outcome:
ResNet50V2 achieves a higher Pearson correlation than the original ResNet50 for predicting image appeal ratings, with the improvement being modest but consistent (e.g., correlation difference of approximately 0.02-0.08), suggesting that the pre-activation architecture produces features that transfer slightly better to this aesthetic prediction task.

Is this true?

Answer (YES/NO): NO